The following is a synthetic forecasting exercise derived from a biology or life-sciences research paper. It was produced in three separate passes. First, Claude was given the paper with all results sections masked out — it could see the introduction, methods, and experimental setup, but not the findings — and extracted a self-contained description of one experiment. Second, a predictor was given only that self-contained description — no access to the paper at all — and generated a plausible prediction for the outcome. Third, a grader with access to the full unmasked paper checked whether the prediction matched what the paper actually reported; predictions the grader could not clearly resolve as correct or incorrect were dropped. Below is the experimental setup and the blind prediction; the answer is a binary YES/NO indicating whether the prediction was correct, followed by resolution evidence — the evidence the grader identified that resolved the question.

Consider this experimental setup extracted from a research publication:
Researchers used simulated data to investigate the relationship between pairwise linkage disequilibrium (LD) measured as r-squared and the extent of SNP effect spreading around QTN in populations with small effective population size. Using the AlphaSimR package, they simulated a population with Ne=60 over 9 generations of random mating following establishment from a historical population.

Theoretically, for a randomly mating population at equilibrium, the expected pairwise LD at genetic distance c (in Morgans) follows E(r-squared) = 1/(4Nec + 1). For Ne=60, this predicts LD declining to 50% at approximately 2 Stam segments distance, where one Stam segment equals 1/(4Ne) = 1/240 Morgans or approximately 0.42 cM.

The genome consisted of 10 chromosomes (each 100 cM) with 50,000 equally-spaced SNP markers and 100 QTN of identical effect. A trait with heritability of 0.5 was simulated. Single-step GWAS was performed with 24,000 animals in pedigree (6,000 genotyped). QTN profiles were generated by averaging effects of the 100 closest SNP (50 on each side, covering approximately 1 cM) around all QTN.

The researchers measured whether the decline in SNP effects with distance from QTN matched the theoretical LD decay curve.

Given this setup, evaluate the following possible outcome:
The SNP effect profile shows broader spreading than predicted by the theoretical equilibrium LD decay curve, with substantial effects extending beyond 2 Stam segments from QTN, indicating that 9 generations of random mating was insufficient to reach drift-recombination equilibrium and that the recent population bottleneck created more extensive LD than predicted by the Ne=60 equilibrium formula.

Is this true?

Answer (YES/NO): NO